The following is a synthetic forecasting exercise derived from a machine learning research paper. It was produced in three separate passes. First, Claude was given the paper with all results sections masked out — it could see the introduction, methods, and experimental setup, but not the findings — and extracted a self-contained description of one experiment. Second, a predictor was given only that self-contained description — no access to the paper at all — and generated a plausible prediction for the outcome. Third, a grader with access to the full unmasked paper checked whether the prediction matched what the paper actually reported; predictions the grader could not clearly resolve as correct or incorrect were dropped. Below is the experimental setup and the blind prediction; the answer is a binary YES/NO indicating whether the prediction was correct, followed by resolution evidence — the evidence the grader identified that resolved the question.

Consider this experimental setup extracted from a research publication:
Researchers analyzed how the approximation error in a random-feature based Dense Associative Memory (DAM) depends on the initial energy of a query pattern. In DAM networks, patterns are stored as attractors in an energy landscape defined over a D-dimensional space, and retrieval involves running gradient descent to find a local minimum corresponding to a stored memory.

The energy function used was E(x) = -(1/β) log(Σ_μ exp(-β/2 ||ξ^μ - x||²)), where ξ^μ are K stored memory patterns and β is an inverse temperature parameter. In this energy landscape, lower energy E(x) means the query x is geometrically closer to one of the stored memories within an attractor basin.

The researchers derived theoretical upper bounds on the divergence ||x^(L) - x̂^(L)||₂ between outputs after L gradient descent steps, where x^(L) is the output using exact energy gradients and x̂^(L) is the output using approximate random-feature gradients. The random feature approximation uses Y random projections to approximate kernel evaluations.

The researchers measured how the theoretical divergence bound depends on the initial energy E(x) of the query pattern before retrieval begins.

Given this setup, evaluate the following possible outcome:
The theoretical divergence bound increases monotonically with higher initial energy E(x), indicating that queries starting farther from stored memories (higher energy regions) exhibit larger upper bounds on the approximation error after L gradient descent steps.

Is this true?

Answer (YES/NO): YES